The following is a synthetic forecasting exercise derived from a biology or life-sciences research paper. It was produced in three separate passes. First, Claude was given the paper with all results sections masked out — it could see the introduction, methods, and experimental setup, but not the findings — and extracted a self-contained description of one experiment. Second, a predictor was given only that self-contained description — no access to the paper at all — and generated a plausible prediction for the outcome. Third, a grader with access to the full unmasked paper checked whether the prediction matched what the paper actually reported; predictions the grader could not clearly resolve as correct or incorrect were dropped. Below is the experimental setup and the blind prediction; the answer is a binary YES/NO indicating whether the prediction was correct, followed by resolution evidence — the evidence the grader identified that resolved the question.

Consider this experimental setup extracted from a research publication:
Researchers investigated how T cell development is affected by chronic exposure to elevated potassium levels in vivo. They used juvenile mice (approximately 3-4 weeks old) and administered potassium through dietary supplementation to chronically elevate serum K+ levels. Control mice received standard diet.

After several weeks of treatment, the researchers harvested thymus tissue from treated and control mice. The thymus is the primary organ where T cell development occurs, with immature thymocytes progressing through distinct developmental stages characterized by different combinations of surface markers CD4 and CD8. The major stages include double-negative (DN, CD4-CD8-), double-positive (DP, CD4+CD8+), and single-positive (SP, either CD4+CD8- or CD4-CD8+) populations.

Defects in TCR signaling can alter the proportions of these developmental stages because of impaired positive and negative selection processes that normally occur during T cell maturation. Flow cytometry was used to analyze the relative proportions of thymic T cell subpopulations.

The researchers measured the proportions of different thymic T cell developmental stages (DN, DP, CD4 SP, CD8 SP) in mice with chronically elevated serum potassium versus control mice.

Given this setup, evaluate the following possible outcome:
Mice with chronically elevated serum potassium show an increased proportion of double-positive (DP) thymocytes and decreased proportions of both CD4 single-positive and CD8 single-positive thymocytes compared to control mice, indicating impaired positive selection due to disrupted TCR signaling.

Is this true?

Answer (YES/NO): NO